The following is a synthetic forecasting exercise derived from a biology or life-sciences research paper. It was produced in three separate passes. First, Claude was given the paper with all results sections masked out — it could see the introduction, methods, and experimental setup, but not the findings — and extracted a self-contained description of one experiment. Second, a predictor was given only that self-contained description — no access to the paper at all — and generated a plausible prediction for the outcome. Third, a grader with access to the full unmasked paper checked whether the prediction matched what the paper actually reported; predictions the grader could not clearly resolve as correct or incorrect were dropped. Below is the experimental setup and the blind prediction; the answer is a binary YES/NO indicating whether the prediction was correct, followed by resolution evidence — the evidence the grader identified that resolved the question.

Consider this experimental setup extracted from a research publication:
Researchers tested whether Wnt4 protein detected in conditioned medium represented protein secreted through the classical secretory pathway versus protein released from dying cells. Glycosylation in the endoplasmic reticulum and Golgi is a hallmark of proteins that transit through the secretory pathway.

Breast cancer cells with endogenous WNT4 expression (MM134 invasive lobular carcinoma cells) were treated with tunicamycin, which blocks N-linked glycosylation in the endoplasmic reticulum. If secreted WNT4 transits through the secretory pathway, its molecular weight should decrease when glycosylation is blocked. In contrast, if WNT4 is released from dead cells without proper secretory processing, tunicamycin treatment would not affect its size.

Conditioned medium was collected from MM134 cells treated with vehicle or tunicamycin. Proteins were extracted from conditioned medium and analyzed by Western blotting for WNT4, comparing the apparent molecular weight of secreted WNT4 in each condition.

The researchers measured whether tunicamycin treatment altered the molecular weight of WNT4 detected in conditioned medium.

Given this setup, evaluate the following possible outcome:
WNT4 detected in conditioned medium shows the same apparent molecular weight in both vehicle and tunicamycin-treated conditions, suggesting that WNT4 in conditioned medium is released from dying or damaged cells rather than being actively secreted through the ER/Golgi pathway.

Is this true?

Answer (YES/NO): NO